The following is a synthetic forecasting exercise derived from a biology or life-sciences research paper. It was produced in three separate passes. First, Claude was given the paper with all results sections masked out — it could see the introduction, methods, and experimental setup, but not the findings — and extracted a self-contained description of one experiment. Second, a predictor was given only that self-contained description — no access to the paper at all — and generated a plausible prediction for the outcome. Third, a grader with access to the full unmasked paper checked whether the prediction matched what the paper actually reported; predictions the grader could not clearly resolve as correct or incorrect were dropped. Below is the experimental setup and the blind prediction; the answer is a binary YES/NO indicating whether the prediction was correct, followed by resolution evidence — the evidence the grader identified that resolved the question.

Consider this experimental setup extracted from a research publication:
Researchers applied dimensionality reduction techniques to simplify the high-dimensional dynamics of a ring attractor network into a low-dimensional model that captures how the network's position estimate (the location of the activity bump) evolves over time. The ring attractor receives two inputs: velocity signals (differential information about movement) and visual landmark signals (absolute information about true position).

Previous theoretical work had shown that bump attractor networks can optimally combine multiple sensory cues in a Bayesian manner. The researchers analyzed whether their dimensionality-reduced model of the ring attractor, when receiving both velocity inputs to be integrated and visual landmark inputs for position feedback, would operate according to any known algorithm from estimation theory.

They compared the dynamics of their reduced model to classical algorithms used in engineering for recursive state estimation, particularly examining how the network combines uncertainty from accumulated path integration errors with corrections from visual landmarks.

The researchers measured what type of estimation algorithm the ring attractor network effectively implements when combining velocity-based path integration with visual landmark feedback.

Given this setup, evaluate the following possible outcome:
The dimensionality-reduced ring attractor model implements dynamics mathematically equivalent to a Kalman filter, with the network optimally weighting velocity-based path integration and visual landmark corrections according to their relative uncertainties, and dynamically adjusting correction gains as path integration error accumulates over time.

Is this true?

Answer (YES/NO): NO